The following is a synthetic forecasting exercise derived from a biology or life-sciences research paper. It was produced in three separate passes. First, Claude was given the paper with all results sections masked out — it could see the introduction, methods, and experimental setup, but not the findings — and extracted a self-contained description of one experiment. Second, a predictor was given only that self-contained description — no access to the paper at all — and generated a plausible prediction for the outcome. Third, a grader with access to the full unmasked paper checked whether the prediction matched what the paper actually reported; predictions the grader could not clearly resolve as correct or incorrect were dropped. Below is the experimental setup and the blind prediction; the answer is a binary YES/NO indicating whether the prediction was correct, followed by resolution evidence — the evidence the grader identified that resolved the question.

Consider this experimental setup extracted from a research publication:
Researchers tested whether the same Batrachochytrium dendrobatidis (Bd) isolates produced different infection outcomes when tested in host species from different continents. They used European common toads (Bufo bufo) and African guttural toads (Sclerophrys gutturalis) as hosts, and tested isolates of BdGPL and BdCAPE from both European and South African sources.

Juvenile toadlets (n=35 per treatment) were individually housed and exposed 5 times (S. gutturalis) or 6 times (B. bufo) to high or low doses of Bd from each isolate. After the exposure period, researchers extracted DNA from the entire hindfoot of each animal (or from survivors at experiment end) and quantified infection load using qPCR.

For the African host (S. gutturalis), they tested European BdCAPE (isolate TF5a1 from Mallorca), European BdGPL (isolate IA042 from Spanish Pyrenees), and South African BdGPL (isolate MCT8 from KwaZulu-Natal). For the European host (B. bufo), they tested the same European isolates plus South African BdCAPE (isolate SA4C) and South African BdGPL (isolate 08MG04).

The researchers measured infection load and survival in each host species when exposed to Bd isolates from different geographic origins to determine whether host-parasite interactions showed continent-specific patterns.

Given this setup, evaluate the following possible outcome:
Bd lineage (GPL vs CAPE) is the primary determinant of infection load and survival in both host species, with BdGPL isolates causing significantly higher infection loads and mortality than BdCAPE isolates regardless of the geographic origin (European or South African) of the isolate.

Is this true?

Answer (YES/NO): NO